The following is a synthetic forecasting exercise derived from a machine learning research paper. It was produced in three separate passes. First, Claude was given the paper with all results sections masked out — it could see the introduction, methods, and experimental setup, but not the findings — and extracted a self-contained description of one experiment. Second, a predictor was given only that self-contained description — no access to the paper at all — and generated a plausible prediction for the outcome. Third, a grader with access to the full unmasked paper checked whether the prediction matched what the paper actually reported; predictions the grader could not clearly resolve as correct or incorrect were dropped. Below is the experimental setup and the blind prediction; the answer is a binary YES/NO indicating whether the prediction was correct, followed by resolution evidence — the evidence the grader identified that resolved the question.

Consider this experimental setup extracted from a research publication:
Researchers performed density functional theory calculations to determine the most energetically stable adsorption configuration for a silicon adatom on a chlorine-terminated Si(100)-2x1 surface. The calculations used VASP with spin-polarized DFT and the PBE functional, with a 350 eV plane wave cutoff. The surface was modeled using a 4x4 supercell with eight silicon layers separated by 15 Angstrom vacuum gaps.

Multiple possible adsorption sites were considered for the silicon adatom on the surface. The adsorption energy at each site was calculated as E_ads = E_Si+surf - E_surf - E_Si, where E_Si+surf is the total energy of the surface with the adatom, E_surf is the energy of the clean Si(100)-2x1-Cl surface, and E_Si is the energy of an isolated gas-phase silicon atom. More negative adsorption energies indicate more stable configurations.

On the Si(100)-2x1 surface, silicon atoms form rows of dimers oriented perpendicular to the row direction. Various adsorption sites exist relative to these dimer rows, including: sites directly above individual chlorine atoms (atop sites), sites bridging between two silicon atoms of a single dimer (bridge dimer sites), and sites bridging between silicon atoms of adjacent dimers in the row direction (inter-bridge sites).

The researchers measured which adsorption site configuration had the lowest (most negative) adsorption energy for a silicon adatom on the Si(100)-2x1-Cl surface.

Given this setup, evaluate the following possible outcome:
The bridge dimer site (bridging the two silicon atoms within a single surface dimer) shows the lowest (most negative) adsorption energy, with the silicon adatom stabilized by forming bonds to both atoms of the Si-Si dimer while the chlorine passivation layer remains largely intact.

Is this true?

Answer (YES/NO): NO